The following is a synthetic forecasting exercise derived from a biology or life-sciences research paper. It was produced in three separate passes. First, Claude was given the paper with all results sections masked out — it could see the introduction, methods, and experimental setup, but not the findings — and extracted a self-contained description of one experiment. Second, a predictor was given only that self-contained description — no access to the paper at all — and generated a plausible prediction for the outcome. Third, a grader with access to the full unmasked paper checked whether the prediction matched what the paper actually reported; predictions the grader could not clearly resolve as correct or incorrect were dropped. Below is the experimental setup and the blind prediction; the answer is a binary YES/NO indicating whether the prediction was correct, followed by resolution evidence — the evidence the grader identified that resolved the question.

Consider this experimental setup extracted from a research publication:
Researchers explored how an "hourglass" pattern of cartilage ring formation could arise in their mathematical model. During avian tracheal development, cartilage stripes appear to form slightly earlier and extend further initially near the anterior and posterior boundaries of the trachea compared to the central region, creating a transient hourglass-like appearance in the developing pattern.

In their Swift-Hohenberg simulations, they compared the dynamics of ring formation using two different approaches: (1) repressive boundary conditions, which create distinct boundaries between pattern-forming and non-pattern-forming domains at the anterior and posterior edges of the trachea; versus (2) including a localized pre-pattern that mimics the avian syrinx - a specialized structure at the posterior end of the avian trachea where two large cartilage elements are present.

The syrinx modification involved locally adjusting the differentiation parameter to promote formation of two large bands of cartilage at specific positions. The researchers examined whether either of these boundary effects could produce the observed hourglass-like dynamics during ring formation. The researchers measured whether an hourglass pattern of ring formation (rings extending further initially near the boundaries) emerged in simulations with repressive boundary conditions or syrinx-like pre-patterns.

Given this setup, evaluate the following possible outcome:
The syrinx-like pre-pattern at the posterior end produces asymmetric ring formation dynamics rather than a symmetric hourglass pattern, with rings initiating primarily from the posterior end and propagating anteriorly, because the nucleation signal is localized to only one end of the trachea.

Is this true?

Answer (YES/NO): NO